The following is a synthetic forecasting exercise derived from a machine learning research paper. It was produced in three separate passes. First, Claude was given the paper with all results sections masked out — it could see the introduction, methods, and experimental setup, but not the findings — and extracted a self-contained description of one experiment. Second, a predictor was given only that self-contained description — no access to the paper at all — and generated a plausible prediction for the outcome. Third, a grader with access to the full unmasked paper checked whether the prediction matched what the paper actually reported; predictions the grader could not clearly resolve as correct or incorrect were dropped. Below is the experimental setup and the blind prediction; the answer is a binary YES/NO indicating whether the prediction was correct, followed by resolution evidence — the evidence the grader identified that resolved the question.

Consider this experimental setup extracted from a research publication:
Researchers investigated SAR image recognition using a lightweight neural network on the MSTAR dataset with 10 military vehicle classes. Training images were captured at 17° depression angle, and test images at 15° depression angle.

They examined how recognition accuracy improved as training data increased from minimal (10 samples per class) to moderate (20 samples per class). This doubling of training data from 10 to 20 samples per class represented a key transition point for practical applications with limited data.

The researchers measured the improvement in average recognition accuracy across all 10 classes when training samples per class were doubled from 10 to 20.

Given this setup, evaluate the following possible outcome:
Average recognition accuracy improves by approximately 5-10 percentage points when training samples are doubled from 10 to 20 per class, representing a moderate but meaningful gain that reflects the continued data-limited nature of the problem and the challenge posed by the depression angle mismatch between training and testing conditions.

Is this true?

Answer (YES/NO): NO